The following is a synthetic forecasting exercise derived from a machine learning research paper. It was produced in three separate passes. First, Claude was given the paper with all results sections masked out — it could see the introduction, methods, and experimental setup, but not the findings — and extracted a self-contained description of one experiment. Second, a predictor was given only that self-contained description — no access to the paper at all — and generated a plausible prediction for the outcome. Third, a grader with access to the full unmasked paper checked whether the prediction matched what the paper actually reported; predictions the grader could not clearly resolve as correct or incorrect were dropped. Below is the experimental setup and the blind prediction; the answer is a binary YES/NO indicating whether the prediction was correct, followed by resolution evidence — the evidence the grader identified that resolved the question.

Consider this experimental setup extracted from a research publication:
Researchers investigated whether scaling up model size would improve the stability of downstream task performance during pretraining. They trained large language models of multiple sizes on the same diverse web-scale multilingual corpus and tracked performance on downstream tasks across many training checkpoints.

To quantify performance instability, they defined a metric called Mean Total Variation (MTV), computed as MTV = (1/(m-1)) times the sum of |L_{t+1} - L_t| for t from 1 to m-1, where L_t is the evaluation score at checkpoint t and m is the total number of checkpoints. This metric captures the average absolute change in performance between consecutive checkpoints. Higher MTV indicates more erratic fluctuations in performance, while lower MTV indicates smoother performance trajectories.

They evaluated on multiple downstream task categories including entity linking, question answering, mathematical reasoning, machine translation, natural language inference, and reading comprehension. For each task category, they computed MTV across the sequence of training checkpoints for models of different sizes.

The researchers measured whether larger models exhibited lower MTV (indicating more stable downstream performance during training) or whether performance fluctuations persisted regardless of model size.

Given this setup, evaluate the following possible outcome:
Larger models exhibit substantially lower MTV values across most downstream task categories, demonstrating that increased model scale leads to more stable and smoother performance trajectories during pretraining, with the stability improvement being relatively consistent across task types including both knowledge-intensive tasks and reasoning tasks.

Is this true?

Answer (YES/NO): NO